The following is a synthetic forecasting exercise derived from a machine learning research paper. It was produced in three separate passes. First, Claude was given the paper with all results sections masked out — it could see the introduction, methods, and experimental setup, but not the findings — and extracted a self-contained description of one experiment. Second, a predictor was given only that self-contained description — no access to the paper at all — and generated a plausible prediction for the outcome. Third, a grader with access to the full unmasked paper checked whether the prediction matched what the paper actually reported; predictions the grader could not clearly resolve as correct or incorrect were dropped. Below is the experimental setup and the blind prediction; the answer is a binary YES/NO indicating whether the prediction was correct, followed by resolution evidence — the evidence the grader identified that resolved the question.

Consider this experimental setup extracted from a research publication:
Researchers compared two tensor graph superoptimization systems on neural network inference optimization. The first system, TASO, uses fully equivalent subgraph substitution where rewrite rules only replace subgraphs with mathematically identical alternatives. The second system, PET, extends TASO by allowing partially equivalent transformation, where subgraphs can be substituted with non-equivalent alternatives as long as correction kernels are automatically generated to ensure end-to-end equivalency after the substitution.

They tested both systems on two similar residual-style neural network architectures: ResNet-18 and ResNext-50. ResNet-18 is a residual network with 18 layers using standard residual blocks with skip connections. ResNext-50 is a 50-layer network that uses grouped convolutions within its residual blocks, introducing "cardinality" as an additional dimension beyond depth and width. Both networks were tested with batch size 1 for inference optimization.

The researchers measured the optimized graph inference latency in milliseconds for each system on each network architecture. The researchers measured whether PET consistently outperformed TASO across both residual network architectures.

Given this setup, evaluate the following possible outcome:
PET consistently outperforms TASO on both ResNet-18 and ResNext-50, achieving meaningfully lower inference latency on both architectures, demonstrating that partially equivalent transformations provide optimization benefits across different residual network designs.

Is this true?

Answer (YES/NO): NO